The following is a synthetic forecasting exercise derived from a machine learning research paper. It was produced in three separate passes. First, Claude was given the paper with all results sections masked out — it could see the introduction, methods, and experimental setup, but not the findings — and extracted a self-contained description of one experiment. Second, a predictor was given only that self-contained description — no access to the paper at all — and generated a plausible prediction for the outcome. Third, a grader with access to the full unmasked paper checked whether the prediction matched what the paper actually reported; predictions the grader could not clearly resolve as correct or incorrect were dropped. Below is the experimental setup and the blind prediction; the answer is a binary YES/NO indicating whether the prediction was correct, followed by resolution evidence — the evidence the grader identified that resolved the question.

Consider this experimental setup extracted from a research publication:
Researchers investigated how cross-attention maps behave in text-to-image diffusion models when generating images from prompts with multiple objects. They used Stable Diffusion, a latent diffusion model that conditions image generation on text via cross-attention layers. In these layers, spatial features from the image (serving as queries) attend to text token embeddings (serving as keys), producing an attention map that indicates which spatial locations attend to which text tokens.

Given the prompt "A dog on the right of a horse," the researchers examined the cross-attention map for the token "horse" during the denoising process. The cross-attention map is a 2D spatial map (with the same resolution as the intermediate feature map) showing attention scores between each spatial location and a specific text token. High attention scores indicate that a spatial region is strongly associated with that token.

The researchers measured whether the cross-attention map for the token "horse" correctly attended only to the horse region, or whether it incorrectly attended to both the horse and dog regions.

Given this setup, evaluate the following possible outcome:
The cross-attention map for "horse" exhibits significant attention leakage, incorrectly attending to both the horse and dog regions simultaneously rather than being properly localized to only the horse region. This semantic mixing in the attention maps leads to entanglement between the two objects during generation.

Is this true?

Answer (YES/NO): YES